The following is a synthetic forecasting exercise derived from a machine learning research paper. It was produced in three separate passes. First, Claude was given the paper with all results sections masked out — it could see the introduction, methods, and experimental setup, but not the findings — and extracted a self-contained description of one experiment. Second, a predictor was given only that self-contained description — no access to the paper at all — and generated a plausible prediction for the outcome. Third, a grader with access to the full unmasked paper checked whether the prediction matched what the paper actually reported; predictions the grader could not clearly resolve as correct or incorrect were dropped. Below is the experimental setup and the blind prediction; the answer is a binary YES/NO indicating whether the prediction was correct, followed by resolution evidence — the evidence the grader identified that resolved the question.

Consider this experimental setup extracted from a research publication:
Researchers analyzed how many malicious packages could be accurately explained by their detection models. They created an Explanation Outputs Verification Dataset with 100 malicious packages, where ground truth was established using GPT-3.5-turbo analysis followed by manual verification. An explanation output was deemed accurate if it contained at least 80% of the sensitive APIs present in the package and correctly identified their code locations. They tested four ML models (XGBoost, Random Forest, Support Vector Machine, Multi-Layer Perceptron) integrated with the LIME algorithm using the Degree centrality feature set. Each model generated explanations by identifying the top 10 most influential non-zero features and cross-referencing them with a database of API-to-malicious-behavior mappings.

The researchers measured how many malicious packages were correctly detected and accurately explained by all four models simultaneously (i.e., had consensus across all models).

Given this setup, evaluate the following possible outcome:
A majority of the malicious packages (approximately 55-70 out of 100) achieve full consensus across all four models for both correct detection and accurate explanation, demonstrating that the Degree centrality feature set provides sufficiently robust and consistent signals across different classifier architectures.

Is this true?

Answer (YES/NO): NO